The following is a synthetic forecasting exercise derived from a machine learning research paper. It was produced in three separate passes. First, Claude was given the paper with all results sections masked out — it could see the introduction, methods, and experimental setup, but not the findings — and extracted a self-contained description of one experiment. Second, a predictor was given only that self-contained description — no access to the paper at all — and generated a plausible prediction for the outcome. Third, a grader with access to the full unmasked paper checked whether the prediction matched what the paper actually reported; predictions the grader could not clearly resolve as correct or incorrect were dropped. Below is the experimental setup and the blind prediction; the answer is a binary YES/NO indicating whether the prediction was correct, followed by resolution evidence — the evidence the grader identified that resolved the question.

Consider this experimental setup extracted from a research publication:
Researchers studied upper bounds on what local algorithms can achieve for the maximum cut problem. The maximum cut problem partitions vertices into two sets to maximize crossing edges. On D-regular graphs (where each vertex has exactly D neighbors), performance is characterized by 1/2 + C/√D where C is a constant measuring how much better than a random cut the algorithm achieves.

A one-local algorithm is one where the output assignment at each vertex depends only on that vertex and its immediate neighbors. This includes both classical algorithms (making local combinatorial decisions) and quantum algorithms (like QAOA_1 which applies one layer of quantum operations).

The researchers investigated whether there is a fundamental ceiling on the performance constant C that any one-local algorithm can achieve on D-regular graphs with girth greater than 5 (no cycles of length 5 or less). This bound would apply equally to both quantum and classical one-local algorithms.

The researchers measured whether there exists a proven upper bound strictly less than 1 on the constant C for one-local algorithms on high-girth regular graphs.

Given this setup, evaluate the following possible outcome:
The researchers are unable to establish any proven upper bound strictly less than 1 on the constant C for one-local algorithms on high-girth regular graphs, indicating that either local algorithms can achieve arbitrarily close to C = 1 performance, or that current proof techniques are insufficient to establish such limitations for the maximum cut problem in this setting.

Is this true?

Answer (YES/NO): NO